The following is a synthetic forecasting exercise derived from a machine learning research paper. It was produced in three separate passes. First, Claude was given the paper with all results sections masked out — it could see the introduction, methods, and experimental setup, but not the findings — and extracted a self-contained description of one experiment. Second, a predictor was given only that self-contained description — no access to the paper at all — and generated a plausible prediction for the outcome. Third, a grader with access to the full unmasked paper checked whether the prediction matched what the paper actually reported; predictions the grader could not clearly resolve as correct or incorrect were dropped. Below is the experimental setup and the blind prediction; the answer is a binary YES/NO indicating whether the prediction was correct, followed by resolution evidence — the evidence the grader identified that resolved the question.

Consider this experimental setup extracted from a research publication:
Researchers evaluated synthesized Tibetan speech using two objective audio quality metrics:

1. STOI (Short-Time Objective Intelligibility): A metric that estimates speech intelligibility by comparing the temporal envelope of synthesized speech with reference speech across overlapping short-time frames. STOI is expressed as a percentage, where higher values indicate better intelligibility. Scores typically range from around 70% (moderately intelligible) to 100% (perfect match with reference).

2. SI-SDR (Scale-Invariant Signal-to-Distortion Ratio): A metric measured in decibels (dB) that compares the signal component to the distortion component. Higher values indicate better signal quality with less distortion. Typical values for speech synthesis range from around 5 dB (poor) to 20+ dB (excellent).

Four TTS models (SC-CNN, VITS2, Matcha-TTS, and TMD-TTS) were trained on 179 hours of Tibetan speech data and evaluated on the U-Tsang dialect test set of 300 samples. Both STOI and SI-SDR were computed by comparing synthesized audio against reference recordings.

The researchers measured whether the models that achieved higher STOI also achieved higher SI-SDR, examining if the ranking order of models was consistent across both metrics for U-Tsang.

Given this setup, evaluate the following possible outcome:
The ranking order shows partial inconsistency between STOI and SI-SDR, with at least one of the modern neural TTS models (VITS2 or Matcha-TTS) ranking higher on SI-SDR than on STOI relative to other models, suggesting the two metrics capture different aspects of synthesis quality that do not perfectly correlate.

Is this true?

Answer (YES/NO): NO